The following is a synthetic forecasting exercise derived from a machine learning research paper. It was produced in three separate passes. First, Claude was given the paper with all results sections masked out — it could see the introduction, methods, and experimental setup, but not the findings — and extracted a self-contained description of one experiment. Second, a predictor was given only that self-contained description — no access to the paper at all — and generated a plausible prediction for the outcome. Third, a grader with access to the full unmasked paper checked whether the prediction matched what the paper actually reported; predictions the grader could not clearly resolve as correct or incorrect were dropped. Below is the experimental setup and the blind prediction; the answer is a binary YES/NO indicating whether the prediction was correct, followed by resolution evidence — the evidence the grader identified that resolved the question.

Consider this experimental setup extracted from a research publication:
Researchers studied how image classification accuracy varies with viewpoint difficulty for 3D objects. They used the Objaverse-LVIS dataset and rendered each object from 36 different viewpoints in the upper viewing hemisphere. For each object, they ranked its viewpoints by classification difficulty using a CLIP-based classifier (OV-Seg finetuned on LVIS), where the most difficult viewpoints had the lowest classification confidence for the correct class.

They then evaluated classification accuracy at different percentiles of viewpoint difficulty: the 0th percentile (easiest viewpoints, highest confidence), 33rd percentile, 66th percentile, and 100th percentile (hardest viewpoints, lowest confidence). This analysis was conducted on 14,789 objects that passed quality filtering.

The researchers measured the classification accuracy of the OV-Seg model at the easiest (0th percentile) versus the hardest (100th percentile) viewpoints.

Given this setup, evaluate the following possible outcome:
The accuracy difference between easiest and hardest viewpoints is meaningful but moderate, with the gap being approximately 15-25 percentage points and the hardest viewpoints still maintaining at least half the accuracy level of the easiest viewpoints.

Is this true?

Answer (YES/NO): NO